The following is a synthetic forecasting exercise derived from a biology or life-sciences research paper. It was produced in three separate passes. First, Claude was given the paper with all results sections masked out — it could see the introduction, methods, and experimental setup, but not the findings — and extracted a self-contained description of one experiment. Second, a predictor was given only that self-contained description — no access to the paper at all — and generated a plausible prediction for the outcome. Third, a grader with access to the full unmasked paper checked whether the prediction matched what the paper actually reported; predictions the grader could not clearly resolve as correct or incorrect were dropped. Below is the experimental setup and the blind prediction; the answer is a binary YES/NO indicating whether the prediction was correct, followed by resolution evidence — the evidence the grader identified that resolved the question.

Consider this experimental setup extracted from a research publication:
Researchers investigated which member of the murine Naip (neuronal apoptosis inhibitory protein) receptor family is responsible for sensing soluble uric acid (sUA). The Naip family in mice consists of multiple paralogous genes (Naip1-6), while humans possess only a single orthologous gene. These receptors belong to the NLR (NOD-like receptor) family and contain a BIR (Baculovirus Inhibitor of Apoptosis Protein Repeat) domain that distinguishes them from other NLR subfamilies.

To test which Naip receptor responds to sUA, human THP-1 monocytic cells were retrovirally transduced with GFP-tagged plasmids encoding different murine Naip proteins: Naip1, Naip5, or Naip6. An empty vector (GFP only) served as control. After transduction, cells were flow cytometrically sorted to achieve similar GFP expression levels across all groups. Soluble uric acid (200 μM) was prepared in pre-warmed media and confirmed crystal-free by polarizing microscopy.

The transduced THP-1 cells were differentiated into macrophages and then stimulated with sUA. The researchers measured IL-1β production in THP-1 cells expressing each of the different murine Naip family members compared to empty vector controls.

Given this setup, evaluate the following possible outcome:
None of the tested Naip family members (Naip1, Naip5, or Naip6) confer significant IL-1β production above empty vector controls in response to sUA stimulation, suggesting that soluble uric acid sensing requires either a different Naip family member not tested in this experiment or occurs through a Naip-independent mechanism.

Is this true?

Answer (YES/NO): NO